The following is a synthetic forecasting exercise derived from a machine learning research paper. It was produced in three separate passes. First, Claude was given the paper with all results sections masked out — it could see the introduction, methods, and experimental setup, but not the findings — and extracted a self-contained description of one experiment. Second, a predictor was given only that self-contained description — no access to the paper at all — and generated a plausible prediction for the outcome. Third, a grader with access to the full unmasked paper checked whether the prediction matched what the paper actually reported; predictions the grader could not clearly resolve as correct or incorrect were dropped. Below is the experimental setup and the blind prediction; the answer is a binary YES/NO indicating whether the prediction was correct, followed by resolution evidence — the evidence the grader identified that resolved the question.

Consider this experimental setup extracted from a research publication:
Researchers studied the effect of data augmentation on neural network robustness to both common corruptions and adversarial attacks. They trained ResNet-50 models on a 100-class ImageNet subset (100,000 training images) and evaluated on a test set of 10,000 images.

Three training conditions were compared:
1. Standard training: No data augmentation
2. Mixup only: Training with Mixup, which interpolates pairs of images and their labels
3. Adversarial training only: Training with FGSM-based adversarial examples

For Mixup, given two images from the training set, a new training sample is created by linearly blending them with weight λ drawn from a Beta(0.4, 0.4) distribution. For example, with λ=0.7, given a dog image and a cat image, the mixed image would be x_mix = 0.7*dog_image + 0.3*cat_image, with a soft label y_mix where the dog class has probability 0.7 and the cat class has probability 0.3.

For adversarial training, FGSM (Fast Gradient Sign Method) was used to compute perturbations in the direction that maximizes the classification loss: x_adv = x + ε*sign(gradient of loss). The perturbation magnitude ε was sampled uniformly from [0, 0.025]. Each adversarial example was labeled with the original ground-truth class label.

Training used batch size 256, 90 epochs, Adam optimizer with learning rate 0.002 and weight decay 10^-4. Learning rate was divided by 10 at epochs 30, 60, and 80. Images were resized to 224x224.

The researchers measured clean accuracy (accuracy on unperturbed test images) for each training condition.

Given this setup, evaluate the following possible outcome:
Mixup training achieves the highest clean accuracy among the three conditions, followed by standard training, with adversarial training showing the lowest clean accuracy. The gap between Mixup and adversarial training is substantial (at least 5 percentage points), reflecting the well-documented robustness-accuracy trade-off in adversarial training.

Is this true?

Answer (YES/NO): YES